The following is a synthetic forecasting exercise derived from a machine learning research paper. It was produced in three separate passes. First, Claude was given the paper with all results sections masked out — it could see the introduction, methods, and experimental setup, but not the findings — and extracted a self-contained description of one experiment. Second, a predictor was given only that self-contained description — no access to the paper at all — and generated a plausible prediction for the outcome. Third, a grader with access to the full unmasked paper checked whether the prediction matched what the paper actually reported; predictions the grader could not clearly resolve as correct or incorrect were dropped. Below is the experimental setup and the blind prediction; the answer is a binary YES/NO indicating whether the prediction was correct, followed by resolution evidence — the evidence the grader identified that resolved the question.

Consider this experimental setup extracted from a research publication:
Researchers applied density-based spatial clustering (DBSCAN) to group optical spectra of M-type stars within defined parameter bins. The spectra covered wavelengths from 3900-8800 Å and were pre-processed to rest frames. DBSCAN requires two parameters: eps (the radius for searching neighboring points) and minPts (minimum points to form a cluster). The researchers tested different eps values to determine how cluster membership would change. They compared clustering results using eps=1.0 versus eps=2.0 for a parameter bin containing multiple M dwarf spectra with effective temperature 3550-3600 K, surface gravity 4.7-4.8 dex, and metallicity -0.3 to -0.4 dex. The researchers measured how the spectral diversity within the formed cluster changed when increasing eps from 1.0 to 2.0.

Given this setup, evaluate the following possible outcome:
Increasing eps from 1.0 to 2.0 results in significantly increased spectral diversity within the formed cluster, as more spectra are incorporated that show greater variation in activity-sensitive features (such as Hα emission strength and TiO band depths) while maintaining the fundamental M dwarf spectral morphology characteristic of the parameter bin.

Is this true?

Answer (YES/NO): NO